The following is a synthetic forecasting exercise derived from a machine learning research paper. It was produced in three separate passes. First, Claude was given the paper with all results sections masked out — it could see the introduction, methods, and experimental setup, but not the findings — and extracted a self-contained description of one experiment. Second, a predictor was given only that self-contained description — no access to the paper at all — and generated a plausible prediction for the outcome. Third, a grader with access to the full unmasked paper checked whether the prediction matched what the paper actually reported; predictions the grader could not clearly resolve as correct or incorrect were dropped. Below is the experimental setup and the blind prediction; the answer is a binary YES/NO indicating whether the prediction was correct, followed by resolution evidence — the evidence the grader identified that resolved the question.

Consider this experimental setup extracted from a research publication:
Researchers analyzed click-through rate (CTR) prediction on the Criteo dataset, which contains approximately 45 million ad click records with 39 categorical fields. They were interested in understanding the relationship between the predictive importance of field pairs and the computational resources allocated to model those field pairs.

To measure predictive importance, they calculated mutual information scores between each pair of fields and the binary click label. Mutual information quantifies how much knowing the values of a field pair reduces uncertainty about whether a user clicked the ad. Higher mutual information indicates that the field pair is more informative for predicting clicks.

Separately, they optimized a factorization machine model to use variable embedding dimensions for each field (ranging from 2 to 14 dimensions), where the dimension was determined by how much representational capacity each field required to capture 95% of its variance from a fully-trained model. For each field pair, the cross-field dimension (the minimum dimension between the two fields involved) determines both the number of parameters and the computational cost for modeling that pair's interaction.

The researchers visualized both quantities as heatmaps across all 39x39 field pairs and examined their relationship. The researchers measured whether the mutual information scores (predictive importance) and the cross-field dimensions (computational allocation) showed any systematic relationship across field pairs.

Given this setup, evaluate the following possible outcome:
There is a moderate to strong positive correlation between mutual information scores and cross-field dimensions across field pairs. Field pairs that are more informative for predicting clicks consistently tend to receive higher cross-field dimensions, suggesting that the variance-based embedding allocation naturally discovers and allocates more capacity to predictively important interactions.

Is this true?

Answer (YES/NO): YES